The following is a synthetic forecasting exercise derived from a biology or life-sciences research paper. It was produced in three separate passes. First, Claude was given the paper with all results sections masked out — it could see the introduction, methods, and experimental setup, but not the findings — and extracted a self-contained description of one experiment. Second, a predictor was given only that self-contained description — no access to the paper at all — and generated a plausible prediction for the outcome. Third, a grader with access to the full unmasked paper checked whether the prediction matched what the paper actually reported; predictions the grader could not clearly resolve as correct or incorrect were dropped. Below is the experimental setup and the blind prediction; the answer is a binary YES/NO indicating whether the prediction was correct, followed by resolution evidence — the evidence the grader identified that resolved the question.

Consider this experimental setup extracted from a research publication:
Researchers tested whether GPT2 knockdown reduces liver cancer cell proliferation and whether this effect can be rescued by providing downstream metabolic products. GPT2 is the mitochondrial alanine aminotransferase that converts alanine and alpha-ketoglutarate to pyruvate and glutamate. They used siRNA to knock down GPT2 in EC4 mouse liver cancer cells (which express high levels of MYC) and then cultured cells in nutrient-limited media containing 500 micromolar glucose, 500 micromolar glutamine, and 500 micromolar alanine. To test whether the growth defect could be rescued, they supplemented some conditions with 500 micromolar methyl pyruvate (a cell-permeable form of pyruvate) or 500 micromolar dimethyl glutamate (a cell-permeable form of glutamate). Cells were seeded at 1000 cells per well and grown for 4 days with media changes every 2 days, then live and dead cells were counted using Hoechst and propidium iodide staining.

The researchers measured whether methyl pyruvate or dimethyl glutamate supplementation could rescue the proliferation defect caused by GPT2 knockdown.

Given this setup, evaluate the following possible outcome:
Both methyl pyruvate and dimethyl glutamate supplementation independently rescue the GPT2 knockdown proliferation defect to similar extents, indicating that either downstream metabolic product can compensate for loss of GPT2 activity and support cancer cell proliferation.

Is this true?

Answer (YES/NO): NO